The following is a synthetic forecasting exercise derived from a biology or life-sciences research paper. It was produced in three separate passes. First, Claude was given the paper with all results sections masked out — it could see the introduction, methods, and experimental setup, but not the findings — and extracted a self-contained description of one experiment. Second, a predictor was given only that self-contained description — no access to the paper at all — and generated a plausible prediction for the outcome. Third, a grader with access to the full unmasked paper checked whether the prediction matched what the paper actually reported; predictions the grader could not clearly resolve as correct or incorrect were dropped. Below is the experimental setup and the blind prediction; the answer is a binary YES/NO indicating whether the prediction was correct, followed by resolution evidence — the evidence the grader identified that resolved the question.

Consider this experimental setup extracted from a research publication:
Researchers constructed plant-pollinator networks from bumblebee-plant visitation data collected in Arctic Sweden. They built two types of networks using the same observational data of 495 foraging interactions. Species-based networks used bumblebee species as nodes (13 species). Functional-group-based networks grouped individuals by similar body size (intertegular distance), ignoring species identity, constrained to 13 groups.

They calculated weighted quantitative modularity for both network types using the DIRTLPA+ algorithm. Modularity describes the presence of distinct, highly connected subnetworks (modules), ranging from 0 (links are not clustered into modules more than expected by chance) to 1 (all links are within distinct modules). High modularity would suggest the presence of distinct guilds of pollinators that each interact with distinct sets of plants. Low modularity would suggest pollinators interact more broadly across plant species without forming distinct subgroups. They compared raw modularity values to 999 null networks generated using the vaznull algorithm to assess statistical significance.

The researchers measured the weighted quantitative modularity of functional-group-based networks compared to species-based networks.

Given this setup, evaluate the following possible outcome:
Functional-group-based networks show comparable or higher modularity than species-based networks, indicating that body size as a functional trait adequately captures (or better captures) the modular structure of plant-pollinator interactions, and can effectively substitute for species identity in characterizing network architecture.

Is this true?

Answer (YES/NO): NO